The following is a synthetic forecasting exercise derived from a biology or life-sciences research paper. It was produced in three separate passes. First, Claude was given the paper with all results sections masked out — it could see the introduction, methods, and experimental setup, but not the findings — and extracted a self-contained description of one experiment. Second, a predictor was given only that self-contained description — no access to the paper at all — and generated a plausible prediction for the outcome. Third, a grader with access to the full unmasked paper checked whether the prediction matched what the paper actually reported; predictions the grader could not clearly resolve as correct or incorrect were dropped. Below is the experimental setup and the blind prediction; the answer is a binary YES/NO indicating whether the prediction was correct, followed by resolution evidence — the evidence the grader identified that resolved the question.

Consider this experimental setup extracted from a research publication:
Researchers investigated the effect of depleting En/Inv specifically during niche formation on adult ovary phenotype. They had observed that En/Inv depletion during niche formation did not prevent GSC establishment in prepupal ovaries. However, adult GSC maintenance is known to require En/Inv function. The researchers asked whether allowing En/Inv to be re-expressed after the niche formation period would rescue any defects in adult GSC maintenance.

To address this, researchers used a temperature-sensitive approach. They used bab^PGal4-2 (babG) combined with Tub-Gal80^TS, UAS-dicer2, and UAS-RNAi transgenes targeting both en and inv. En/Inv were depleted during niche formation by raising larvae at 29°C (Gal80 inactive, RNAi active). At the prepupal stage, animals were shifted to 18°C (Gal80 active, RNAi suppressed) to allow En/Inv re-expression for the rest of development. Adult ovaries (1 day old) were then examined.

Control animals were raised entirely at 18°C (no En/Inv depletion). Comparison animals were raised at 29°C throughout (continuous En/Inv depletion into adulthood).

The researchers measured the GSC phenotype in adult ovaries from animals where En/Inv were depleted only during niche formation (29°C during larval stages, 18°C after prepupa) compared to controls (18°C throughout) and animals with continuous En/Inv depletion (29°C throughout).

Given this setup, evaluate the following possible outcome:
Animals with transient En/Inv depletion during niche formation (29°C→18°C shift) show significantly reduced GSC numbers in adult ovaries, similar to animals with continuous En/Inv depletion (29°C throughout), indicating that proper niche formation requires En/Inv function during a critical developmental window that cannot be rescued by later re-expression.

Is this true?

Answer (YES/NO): NO